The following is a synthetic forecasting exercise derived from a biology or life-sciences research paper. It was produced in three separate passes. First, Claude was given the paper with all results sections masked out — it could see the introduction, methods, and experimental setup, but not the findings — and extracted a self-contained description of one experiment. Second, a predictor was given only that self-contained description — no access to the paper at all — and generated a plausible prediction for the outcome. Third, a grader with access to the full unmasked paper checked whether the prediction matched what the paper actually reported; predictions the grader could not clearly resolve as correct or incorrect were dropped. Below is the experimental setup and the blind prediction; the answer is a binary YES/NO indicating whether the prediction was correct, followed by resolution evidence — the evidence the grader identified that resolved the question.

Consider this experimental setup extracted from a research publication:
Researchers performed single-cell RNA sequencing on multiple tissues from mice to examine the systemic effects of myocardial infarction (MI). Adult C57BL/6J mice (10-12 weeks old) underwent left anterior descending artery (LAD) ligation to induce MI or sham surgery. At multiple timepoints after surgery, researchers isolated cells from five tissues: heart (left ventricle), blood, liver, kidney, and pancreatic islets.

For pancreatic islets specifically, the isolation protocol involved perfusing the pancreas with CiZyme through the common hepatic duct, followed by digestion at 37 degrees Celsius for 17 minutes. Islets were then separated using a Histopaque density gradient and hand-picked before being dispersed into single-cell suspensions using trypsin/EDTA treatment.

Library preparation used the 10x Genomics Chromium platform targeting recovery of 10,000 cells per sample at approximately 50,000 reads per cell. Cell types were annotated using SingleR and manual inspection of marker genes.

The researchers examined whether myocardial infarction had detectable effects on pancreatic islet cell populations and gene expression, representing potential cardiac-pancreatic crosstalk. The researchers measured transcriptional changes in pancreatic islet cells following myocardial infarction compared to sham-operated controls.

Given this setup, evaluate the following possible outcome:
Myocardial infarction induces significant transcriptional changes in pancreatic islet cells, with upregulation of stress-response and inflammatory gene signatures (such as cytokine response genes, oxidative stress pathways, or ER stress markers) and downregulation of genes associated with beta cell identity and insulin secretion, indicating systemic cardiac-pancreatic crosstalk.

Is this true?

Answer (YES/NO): NO